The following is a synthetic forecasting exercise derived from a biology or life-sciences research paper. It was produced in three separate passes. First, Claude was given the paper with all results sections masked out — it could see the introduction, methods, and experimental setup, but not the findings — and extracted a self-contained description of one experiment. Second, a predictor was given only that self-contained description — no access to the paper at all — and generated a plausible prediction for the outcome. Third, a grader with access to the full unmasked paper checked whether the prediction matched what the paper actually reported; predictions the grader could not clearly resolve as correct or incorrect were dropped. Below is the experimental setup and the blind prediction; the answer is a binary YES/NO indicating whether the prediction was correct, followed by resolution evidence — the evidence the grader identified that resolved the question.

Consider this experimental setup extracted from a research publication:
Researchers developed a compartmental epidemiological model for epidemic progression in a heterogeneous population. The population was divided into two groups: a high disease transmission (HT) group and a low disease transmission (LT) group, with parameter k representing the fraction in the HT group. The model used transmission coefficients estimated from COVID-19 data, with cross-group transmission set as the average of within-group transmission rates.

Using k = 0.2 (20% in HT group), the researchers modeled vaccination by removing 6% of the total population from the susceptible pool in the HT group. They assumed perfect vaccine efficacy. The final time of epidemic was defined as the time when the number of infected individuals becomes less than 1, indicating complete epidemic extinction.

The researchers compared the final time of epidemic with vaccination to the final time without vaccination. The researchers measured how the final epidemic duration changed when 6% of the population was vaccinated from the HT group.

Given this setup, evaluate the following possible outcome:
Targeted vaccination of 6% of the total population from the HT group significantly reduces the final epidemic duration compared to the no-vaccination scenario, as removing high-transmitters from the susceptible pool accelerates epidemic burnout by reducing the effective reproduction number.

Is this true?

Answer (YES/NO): NO